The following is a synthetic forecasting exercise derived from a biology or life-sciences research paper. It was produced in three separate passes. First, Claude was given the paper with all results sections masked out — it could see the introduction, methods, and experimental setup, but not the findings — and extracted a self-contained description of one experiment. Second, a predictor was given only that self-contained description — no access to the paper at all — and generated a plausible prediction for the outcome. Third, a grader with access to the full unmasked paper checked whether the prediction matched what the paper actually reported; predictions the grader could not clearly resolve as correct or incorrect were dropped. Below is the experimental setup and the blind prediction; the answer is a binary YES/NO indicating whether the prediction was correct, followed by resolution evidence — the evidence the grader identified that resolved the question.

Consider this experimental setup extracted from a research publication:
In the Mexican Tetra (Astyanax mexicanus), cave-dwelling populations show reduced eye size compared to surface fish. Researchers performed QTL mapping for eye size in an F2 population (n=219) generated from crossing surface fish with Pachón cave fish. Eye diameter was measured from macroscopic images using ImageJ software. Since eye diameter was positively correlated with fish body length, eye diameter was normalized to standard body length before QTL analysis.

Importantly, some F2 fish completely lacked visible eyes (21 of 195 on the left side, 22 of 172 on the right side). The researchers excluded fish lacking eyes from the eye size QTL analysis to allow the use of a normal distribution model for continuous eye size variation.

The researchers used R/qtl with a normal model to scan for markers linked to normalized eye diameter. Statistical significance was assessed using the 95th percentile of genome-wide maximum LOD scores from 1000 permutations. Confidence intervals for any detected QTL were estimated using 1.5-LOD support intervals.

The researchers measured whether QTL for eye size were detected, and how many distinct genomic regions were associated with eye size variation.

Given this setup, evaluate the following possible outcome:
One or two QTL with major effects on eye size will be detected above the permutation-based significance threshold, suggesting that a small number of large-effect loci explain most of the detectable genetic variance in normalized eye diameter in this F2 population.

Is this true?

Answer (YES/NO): YES